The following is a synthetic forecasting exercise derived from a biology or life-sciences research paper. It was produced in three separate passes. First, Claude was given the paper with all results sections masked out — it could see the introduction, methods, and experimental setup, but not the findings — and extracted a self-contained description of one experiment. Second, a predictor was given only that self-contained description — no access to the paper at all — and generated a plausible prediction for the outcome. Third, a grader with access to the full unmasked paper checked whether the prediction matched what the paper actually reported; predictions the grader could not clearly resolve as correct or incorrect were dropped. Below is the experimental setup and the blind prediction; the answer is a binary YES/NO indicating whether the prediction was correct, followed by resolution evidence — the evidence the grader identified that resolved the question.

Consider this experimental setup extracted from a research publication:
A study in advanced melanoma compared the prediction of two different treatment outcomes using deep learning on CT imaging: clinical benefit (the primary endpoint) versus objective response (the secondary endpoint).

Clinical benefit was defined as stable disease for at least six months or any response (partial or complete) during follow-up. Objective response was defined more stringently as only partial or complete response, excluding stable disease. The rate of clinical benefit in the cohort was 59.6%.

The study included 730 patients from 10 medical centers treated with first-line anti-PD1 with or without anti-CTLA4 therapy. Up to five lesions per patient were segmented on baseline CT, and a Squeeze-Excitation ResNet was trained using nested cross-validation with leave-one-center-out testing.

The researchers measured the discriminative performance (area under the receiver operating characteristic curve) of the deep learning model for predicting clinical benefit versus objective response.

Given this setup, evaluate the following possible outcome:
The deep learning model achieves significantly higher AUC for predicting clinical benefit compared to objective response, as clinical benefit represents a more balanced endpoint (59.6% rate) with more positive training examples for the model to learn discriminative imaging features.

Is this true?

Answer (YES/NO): NO